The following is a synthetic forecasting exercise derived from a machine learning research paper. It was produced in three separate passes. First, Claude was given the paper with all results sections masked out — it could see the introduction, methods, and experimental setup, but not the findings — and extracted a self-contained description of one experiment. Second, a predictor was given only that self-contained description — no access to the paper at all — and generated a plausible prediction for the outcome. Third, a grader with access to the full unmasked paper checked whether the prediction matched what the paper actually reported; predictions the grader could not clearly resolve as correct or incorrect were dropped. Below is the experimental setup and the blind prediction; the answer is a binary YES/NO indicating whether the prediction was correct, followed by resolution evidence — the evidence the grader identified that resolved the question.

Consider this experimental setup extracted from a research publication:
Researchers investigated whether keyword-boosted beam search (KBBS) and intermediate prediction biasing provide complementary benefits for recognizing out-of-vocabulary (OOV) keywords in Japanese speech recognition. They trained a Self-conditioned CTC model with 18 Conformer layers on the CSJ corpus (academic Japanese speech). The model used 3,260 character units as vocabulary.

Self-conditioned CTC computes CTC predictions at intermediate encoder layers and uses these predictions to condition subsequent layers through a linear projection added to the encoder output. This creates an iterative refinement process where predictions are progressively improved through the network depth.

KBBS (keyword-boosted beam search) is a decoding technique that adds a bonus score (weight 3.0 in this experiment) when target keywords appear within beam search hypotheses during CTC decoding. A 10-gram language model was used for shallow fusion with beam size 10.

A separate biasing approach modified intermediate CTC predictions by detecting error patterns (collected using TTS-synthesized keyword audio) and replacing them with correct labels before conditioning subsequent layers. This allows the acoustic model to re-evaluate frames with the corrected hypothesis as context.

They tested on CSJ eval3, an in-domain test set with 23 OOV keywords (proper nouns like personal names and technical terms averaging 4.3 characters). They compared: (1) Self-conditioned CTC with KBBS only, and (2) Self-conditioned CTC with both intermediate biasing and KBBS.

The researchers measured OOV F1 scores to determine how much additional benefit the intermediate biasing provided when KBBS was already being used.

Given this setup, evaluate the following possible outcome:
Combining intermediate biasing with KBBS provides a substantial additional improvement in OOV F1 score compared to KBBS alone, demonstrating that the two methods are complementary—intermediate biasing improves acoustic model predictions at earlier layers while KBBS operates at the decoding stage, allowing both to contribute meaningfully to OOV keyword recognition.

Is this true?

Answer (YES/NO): YES